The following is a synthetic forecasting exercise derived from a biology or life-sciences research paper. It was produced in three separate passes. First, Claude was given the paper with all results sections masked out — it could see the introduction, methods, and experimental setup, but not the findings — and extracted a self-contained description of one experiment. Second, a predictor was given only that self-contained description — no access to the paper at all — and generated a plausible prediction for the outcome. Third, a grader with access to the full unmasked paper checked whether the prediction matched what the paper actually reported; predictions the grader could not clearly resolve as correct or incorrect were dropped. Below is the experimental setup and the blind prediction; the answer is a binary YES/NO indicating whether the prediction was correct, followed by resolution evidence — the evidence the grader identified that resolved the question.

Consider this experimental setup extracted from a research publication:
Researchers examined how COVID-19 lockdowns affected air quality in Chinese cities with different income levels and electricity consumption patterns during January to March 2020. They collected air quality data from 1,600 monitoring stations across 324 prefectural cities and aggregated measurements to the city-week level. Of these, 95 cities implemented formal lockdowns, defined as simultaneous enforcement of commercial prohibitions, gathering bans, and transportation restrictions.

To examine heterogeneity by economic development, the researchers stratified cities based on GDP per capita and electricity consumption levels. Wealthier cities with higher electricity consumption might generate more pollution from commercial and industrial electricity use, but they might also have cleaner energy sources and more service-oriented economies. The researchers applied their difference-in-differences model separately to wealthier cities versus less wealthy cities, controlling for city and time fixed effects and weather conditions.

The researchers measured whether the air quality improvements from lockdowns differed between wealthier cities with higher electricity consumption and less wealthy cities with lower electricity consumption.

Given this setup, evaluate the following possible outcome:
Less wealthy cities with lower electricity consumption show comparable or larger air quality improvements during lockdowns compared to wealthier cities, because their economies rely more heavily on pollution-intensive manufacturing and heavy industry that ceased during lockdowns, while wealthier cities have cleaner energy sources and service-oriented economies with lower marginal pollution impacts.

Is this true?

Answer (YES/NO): NO